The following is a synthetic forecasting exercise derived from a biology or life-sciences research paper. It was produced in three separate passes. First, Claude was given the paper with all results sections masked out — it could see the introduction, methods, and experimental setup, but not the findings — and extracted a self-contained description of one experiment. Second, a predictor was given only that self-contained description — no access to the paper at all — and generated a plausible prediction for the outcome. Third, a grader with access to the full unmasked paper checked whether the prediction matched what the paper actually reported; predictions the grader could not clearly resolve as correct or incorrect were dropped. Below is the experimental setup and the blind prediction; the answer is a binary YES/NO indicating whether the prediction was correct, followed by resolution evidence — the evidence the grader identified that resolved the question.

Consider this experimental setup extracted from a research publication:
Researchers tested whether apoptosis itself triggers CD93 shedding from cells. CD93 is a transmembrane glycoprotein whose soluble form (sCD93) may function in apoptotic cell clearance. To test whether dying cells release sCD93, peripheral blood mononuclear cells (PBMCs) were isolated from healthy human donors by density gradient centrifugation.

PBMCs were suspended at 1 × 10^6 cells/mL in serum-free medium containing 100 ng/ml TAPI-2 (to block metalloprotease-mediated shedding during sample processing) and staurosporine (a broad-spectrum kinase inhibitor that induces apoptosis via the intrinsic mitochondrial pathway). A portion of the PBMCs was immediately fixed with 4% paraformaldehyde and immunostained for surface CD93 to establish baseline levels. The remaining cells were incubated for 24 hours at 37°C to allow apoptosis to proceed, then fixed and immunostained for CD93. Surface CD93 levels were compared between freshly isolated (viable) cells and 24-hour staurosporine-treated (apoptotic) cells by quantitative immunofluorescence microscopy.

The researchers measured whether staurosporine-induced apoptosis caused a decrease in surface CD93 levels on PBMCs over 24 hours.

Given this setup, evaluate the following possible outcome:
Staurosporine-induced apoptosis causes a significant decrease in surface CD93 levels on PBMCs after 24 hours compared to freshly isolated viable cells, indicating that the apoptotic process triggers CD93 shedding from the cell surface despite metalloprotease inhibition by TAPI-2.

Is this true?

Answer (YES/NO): NO